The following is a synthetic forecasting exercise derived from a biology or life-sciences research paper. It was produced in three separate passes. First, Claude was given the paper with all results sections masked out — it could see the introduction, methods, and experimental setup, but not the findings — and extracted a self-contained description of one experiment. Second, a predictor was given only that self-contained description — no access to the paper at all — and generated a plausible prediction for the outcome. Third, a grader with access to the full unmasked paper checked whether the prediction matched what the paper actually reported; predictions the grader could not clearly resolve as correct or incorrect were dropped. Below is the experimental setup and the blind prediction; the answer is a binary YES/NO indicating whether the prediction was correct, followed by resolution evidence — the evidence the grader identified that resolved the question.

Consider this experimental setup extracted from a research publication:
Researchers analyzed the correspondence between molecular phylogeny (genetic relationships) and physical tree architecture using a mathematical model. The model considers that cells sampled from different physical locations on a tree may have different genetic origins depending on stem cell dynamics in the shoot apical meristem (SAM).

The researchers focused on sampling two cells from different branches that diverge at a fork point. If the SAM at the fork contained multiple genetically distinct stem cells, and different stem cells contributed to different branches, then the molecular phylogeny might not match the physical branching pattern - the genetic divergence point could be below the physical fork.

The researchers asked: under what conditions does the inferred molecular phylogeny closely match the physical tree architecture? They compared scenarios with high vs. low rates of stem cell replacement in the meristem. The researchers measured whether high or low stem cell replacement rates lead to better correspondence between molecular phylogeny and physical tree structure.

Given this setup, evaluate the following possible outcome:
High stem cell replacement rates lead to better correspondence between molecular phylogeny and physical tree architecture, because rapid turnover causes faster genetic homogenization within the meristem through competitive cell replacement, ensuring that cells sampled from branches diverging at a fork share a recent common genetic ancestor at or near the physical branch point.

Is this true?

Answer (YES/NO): YES